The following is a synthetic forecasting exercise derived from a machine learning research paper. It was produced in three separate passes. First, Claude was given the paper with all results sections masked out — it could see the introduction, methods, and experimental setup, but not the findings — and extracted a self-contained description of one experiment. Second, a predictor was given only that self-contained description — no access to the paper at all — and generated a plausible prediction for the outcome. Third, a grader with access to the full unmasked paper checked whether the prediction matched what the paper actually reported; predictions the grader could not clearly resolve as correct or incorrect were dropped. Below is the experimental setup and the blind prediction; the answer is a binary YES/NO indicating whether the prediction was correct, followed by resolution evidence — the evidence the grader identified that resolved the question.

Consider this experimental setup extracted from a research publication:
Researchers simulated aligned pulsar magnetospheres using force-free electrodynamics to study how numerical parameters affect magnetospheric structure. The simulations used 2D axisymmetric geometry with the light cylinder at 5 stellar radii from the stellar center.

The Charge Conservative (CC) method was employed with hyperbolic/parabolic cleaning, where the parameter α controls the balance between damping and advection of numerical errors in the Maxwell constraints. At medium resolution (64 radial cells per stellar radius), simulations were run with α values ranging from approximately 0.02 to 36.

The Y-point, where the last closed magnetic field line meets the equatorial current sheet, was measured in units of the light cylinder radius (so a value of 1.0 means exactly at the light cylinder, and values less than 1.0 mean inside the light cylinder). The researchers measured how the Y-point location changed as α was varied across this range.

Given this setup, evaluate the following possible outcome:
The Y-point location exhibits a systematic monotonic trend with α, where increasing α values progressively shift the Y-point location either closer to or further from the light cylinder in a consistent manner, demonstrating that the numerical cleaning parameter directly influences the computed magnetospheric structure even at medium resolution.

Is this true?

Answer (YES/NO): YES